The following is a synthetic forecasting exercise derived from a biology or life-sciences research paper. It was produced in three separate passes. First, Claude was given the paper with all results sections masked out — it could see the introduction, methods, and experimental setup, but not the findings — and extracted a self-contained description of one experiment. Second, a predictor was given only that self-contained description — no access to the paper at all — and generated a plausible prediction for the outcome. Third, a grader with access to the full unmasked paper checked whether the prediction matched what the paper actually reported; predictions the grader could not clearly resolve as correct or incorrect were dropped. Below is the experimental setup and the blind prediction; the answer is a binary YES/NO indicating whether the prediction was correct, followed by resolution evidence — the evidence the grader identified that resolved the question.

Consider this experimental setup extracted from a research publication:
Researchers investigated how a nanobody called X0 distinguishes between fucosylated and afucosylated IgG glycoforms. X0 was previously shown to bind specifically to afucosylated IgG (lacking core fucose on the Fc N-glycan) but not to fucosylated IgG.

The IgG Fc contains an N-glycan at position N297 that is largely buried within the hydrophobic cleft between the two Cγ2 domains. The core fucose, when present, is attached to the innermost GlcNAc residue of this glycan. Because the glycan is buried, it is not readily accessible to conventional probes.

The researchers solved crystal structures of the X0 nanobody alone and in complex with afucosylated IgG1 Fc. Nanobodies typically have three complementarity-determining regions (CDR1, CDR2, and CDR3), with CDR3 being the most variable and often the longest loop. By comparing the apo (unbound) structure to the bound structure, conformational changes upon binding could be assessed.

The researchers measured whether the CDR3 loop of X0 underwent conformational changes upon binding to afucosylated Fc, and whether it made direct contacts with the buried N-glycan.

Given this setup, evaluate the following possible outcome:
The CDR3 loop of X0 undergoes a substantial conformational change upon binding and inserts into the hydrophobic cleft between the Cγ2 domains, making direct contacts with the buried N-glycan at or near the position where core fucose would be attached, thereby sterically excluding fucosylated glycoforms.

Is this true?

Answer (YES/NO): YES